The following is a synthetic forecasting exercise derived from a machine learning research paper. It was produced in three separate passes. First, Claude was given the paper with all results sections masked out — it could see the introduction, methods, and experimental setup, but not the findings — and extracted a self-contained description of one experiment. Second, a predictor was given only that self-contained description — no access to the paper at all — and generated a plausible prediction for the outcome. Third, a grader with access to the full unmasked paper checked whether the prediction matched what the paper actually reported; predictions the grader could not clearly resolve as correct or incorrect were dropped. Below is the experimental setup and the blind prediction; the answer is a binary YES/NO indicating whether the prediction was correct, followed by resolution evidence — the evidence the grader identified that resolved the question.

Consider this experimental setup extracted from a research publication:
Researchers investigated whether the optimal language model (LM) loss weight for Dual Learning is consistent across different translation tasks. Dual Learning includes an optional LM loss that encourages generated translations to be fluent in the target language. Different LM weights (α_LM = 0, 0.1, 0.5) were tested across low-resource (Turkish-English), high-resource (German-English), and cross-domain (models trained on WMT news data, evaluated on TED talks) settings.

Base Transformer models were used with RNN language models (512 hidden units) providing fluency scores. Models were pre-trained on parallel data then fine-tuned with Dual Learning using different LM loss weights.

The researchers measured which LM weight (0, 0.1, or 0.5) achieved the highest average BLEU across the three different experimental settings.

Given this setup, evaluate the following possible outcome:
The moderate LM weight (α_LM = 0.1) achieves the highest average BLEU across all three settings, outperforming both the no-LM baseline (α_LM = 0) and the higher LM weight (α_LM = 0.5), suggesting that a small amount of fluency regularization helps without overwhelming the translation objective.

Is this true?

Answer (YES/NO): NO